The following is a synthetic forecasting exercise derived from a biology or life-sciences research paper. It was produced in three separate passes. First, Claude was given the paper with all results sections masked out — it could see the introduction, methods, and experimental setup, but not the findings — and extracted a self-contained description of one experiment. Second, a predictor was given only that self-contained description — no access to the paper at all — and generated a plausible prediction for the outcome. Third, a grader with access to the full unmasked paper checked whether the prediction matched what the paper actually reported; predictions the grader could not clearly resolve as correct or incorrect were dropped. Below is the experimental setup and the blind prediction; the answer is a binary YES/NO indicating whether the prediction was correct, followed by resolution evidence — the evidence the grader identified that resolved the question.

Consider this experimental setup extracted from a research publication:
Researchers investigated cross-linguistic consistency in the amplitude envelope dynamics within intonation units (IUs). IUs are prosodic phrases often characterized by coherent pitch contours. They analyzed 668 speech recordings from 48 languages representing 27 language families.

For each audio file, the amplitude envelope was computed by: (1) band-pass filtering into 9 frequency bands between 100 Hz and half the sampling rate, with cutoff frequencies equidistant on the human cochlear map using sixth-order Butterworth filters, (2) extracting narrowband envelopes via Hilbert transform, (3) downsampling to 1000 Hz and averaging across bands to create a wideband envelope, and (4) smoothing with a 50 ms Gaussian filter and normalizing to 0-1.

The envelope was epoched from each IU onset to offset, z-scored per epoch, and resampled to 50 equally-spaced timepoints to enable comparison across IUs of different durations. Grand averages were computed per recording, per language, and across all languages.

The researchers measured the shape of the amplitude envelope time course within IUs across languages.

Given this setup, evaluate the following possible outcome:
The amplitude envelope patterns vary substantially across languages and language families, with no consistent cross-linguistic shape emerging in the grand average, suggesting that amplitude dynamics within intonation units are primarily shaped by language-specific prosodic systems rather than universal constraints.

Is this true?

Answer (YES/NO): NO